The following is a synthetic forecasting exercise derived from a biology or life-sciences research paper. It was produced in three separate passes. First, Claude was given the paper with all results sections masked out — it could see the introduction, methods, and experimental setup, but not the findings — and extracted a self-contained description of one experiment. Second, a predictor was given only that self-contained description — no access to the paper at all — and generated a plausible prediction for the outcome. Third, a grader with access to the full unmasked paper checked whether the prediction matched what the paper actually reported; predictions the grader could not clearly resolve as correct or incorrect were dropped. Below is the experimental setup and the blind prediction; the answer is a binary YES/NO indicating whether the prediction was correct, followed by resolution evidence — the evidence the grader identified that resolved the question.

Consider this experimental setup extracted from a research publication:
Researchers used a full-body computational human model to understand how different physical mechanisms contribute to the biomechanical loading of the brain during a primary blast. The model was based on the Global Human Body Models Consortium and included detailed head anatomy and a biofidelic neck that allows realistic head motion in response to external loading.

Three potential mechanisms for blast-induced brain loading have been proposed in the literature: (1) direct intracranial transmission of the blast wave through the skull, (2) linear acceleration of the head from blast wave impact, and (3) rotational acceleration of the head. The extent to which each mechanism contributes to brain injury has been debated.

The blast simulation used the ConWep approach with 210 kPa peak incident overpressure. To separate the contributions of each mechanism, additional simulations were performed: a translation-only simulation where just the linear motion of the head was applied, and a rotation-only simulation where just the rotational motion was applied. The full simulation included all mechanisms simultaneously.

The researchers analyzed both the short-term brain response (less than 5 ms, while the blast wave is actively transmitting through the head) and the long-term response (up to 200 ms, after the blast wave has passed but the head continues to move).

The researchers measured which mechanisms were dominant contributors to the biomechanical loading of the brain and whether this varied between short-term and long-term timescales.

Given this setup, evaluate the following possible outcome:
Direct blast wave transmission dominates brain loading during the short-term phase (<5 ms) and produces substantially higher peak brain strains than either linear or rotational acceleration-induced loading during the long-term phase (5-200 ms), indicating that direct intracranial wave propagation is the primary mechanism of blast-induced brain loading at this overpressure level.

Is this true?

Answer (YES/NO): NO